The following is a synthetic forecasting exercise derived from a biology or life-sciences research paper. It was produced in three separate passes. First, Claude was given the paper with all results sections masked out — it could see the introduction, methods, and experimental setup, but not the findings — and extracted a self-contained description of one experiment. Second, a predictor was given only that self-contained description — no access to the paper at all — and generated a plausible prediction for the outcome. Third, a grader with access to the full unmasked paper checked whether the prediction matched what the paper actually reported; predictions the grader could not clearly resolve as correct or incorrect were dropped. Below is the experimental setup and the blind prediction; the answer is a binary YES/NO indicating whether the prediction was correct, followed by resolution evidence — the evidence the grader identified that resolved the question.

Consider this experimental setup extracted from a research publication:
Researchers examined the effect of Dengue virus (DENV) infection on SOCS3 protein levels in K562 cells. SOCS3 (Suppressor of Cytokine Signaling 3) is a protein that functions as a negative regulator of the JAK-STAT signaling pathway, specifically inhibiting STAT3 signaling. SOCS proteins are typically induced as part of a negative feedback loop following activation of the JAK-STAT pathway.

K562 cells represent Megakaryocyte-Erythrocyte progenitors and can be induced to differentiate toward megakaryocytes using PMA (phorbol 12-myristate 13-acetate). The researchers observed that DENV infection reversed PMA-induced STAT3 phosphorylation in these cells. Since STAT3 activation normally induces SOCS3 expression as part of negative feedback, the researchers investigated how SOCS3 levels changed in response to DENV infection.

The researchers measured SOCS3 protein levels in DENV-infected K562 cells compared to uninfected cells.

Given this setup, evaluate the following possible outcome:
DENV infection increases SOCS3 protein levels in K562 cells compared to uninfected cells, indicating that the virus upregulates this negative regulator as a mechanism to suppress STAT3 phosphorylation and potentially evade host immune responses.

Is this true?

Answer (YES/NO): NO